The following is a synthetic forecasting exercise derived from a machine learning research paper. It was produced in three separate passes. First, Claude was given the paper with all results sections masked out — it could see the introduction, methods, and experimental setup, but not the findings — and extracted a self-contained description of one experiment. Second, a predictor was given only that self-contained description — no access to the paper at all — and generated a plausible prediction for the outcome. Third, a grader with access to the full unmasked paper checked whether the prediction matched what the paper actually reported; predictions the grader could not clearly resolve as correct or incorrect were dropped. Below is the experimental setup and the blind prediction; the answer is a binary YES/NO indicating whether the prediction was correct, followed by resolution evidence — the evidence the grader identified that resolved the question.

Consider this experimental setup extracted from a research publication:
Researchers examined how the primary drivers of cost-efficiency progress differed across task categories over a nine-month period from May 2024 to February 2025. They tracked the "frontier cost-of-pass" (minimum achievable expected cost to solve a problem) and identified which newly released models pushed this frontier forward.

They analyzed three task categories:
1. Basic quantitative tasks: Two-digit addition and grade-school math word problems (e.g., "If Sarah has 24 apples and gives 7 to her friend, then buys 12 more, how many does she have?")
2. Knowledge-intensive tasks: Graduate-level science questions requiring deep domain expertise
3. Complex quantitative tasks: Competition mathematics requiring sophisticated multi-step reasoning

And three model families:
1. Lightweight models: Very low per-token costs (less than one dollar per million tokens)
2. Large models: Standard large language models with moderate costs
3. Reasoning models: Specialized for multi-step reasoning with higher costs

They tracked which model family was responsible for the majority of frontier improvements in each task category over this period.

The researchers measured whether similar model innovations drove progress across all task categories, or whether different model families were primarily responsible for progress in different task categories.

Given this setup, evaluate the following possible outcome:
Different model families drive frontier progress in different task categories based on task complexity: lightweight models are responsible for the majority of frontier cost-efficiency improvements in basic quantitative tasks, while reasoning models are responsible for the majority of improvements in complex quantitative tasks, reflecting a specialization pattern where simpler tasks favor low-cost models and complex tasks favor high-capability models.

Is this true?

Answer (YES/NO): YES